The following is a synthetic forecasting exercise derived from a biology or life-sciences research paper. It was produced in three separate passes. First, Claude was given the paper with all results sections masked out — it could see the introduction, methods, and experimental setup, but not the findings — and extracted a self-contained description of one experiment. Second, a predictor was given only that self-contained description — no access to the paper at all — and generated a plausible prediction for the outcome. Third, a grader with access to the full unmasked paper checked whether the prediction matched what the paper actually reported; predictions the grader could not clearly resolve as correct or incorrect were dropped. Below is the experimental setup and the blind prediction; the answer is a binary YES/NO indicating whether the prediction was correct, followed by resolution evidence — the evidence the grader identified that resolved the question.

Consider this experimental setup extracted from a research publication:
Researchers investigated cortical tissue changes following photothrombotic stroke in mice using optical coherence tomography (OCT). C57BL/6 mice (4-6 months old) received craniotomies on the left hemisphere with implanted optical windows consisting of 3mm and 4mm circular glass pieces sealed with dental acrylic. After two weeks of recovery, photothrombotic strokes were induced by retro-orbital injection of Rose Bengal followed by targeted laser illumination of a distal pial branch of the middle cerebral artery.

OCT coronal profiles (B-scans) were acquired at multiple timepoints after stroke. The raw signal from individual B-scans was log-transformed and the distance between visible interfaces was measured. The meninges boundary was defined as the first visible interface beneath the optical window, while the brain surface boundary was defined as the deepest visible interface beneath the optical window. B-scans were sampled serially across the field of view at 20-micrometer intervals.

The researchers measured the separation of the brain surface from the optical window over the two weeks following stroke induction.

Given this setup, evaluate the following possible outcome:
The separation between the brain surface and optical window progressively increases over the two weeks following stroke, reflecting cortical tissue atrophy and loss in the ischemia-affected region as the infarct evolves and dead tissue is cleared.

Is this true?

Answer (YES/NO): YES